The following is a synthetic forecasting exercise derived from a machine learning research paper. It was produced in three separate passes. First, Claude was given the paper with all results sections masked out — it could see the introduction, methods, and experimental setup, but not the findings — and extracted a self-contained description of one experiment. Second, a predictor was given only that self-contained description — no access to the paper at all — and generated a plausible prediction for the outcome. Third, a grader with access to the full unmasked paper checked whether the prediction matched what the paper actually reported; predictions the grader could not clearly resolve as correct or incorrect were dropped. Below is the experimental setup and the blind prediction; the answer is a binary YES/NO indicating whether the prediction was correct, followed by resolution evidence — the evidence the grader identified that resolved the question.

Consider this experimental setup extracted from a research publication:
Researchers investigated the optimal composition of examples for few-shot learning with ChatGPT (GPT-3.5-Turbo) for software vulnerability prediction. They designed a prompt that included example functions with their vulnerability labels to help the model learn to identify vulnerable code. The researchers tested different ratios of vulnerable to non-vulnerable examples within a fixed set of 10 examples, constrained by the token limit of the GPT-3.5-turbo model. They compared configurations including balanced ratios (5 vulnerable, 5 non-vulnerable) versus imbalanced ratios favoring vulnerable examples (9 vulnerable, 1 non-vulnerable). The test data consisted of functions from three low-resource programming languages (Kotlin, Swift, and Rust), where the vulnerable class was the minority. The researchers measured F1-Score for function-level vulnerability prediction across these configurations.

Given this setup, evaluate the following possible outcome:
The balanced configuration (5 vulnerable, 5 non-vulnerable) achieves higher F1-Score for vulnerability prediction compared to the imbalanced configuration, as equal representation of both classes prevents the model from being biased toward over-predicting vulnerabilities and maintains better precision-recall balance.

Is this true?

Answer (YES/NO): NO